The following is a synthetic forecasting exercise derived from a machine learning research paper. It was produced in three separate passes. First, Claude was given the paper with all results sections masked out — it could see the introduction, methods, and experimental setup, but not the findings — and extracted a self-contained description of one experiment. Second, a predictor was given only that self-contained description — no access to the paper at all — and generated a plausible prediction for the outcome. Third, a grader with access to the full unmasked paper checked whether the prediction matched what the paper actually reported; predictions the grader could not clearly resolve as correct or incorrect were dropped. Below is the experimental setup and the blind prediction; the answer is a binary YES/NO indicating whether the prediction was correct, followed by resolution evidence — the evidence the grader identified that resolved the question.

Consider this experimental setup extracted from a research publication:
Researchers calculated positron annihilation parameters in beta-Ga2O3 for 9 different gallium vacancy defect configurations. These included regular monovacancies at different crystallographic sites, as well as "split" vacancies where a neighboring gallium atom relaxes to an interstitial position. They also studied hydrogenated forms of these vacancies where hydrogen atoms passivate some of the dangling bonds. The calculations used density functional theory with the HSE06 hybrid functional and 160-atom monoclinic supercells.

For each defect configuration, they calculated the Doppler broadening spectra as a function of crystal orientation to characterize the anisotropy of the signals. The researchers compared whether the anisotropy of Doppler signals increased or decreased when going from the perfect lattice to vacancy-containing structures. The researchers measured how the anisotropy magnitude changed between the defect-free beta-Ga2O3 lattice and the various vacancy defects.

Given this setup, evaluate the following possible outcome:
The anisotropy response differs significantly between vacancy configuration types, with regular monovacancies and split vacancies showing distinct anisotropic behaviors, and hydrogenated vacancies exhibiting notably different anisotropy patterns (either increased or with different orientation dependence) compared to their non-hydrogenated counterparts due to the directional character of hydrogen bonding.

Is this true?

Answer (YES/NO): YES